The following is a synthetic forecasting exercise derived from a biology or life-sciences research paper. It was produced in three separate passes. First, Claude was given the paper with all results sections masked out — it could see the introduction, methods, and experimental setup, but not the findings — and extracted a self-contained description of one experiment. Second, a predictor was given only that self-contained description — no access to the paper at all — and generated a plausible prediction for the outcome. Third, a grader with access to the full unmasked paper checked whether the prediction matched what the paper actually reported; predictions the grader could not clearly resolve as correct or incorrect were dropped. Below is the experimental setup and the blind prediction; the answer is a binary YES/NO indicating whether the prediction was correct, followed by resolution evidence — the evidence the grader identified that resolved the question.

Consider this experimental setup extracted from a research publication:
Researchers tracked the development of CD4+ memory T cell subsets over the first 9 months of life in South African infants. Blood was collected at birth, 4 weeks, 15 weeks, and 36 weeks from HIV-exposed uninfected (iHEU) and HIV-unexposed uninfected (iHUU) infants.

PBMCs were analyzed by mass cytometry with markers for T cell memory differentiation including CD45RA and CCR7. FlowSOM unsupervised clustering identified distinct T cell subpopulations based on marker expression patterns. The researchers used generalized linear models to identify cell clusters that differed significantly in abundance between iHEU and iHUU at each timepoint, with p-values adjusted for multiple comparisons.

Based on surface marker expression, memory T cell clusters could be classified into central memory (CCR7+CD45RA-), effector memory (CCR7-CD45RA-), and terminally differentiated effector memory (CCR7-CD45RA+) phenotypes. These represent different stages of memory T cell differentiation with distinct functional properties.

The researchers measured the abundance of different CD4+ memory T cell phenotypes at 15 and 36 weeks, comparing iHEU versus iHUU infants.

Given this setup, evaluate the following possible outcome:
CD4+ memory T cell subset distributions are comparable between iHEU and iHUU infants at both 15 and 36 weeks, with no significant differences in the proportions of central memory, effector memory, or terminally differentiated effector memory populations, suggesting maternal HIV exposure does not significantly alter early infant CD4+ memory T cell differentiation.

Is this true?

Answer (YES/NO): NO